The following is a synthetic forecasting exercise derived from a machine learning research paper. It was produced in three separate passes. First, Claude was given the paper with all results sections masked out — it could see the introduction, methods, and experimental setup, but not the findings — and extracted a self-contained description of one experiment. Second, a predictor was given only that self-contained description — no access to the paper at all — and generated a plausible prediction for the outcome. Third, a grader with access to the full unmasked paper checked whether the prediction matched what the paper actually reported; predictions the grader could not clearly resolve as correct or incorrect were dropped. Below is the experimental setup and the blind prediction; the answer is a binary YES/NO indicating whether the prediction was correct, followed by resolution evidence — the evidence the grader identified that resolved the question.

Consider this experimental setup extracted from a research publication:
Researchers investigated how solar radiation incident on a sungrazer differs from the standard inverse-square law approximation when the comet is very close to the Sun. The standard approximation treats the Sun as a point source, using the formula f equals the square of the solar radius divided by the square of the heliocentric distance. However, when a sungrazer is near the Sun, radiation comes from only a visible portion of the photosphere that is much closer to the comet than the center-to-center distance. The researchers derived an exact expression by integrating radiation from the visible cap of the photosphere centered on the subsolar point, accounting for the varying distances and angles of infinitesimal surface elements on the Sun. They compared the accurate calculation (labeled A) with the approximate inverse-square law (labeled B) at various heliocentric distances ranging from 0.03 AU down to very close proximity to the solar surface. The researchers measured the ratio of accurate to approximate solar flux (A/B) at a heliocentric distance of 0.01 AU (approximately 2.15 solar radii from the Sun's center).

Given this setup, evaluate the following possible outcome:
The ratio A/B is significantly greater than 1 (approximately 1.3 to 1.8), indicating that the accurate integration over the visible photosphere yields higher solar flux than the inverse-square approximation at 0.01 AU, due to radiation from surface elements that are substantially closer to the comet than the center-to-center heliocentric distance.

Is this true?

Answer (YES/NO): NO